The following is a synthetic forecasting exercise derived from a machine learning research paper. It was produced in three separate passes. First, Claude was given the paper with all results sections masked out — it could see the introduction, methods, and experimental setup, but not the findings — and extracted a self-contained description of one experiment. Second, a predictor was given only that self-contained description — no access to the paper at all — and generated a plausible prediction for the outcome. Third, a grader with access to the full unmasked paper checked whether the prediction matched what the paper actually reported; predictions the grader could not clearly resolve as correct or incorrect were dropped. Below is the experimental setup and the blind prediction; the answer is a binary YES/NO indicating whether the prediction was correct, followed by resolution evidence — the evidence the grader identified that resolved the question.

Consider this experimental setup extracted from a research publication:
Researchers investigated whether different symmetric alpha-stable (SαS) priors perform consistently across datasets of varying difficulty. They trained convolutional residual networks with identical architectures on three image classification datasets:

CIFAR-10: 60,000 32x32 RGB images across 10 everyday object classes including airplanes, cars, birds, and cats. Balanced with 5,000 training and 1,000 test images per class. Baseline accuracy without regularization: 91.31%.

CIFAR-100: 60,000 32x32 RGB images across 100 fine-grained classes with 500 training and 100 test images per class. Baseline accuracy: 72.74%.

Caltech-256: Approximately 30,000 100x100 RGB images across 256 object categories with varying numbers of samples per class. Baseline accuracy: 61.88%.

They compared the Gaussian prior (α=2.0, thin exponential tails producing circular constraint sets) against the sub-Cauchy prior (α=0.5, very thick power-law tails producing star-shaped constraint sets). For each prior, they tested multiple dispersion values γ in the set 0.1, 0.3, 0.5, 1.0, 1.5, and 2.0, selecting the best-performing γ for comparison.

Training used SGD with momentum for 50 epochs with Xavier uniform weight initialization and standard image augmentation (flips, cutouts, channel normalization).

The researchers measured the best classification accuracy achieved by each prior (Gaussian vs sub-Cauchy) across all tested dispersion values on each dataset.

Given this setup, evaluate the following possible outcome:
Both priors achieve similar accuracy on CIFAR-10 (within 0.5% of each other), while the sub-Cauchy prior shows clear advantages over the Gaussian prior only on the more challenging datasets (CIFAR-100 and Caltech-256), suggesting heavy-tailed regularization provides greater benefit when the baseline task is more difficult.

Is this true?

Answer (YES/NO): YES